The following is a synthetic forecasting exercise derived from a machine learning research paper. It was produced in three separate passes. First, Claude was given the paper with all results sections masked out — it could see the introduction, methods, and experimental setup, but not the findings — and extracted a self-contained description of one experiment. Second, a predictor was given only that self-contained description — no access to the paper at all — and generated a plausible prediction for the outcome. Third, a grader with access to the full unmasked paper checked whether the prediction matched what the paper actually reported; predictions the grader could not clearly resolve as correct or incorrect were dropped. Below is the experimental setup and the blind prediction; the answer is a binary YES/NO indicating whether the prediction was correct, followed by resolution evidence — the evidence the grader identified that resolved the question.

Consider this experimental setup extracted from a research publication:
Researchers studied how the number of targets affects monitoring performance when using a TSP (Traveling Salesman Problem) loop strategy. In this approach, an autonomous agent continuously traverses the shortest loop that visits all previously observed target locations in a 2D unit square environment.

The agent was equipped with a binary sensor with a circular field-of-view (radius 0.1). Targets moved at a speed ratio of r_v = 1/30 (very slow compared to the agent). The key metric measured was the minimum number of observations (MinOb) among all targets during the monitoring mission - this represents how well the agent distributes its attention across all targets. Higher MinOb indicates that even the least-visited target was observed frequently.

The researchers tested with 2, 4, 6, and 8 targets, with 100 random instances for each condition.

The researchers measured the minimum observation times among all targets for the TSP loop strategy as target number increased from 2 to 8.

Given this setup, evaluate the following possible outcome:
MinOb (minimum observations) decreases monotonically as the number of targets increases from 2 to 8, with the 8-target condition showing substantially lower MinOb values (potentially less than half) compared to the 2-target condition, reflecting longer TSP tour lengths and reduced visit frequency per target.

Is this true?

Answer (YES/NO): YES